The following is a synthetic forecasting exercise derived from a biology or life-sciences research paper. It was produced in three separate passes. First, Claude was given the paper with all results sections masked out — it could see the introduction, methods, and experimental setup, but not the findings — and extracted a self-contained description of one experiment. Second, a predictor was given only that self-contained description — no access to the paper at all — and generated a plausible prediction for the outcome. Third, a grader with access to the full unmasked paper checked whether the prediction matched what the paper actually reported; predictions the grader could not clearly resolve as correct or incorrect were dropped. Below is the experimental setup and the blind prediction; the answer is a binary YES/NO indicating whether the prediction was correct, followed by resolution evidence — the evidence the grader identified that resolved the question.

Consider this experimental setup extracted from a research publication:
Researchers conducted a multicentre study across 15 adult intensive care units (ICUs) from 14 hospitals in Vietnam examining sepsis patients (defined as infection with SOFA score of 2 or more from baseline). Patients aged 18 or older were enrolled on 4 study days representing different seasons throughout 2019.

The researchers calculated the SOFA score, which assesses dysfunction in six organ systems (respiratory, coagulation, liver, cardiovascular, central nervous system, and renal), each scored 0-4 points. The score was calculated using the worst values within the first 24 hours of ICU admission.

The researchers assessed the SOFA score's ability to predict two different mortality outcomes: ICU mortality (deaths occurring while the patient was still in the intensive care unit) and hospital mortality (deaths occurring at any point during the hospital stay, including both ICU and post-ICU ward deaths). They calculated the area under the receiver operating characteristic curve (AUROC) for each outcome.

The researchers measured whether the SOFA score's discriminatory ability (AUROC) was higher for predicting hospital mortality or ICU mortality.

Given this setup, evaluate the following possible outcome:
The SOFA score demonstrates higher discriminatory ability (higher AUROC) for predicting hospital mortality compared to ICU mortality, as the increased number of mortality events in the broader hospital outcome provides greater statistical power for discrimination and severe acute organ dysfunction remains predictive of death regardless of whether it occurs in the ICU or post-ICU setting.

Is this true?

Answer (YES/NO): NO